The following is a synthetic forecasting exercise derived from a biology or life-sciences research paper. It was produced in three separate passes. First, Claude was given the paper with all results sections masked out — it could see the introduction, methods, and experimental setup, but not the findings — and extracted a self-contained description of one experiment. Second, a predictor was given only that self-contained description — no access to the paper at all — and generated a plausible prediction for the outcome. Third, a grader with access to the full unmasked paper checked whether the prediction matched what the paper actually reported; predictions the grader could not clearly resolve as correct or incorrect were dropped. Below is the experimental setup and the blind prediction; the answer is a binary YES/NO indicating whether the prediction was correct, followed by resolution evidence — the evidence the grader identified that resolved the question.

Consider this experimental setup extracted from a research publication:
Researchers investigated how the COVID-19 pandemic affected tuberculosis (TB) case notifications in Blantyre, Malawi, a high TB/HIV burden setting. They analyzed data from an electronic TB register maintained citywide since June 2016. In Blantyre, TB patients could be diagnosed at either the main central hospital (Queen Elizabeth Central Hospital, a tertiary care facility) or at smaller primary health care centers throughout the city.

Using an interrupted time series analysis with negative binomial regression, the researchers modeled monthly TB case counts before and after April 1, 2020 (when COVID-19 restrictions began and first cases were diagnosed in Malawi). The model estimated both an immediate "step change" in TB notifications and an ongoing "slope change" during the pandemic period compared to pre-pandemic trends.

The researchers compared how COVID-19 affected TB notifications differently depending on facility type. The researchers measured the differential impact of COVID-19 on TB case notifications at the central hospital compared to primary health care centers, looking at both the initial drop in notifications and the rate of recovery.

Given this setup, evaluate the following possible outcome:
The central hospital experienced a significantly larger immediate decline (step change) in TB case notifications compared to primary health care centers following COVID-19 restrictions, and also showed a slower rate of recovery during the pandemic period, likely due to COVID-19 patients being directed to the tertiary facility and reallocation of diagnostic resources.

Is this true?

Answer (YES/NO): NO